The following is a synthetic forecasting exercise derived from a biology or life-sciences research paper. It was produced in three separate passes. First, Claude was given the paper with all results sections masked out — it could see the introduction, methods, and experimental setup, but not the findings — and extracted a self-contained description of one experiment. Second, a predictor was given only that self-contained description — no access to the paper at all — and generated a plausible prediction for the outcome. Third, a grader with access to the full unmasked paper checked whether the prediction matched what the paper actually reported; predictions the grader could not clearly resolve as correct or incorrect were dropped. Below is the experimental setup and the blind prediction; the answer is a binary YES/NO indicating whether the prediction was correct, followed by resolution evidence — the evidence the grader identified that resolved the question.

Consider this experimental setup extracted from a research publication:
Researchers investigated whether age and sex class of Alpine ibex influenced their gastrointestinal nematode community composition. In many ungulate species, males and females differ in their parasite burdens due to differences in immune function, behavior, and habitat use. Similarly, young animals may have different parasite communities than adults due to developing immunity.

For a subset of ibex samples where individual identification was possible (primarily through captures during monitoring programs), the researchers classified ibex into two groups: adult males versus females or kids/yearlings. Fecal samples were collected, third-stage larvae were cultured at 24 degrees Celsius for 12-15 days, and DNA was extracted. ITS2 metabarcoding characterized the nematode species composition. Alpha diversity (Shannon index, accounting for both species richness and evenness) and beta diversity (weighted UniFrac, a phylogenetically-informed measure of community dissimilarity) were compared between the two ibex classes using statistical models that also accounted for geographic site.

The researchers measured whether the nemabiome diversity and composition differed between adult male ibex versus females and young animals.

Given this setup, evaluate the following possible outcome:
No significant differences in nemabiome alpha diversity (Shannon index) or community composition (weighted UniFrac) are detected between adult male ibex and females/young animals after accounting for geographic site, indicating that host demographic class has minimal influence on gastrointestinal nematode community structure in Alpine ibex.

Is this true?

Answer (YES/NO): NO